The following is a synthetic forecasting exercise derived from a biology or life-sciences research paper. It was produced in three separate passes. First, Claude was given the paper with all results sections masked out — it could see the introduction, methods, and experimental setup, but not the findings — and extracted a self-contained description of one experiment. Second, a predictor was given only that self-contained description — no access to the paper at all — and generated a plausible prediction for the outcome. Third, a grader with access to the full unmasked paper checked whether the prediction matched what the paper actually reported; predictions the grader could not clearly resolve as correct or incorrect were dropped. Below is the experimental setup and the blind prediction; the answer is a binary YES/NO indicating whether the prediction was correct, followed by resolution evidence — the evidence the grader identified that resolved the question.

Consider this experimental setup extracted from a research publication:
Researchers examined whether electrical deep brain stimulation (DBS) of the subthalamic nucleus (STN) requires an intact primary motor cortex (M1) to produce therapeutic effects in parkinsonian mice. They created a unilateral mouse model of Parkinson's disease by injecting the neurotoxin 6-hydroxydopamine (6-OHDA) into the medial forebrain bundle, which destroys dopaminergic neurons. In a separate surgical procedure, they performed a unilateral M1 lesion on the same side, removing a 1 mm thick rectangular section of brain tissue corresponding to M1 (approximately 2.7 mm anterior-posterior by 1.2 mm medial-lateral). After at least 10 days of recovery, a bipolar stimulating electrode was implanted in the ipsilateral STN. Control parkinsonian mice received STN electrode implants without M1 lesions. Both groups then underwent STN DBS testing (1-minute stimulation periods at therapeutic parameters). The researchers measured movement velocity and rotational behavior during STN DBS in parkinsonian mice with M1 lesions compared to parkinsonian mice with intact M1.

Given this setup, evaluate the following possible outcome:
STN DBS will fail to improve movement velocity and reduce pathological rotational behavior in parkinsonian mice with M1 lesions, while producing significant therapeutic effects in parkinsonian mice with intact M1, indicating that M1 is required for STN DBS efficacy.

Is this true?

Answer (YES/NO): NO